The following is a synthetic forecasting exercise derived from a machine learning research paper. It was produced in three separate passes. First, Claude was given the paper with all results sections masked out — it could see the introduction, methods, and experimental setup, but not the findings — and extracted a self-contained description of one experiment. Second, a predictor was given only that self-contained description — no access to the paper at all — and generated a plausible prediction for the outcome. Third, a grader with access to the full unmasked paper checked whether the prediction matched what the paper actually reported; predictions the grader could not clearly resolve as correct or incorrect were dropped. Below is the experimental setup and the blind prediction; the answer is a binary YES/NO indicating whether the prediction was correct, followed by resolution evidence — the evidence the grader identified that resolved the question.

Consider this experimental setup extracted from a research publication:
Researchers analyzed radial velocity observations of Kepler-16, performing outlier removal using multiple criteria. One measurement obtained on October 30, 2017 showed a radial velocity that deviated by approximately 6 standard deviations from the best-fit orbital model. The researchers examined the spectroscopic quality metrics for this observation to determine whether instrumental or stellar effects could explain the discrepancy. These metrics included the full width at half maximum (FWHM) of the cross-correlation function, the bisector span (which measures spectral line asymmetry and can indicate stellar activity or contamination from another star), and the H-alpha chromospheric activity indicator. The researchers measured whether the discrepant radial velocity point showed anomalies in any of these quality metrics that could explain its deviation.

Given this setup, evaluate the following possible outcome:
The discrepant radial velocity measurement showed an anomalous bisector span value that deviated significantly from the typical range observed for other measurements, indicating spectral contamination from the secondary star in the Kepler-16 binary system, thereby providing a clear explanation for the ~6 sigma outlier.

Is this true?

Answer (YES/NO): NO